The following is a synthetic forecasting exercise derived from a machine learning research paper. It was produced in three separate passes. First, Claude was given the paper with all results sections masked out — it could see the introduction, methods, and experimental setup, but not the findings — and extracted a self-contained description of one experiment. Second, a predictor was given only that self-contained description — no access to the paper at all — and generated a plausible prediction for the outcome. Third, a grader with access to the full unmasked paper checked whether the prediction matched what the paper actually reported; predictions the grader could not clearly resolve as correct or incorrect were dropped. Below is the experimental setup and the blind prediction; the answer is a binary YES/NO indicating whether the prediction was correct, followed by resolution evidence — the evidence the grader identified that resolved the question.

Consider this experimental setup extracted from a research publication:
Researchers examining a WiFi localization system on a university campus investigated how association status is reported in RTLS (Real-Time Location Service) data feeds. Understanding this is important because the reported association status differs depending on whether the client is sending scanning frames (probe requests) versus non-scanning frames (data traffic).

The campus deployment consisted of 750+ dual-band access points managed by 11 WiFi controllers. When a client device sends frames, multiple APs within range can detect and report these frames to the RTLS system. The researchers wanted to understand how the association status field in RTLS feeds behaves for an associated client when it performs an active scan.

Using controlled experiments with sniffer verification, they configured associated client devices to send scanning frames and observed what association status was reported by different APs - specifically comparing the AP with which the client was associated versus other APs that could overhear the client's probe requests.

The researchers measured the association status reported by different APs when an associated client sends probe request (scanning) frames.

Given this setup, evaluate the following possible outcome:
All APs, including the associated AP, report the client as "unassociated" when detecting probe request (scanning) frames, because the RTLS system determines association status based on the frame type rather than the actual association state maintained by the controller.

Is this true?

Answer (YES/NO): NO